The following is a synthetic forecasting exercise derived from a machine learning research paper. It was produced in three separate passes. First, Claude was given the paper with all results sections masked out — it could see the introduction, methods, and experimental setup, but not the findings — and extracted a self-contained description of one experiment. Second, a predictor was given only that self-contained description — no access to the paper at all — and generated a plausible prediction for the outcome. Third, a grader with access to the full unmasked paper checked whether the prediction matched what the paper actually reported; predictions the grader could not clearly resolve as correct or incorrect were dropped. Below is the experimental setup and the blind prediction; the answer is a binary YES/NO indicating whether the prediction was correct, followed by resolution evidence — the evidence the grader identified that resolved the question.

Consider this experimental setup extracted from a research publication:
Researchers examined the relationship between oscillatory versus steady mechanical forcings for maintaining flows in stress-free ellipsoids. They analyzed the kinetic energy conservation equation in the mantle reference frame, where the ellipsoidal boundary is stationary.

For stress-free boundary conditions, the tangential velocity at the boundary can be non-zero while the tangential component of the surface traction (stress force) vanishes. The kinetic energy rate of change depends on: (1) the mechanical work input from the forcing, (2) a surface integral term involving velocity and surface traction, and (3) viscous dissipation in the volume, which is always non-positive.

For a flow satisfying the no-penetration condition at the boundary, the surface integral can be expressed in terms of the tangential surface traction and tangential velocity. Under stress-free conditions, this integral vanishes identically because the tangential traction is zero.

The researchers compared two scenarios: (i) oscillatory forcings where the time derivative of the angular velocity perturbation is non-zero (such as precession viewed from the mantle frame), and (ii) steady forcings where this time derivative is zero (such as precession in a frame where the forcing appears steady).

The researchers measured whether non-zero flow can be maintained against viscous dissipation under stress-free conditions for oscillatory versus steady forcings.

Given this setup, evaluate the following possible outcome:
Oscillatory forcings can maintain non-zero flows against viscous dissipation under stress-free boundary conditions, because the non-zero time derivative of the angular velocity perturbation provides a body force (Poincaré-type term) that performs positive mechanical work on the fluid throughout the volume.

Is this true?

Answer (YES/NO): YES